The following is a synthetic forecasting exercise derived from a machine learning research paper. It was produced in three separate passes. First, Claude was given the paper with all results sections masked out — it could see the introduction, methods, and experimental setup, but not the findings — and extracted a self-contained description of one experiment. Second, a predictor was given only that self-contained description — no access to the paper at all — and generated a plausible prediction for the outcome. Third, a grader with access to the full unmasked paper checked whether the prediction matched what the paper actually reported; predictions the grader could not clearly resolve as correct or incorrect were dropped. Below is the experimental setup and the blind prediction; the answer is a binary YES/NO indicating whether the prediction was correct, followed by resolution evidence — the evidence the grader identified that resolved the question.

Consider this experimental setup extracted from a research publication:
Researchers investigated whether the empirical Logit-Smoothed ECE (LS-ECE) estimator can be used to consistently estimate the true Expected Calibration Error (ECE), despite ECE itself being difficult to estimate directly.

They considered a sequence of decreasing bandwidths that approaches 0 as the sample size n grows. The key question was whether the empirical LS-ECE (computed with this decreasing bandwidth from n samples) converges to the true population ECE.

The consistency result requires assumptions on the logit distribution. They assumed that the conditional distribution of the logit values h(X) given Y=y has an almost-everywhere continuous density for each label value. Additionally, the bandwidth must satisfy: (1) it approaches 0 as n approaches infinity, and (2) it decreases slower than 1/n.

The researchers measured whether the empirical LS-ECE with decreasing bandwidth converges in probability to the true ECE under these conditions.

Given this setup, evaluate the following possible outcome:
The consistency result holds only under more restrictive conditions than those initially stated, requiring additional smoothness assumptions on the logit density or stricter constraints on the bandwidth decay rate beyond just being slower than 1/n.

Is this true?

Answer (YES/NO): NO